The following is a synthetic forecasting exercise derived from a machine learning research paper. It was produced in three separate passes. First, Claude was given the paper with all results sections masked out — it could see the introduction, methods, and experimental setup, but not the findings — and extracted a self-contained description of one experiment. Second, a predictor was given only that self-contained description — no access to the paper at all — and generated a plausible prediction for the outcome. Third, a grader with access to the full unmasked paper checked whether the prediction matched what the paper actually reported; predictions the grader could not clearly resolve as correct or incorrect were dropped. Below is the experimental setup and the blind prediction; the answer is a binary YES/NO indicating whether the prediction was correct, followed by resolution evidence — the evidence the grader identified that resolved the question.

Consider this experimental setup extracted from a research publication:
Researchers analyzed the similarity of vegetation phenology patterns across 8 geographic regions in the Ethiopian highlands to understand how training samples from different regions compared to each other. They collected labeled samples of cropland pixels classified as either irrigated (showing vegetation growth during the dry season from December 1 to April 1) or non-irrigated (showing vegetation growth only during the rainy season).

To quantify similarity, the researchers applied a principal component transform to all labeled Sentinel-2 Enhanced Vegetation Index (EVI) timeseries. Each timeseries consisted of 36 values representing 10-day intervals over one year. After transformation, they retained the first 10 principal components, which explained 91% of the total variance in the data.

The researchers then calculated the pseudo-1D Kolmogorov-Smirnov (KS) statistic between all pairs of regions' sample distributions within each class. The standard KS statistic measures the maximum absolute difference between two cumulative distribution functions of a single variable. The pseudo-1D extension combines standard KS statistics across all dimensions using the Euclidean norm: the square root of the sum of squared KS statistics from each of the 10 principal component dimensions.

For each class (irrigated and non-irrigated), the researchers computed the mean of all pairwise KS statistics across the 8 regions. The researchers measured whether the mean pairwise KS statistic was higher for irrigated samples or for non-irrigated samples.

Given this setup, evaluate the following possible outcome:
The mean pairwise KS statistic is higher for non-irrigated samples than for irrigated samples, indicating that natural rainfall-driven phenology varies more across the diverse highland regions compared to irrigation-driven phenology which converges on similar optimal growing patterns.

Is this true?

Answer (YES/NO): NO